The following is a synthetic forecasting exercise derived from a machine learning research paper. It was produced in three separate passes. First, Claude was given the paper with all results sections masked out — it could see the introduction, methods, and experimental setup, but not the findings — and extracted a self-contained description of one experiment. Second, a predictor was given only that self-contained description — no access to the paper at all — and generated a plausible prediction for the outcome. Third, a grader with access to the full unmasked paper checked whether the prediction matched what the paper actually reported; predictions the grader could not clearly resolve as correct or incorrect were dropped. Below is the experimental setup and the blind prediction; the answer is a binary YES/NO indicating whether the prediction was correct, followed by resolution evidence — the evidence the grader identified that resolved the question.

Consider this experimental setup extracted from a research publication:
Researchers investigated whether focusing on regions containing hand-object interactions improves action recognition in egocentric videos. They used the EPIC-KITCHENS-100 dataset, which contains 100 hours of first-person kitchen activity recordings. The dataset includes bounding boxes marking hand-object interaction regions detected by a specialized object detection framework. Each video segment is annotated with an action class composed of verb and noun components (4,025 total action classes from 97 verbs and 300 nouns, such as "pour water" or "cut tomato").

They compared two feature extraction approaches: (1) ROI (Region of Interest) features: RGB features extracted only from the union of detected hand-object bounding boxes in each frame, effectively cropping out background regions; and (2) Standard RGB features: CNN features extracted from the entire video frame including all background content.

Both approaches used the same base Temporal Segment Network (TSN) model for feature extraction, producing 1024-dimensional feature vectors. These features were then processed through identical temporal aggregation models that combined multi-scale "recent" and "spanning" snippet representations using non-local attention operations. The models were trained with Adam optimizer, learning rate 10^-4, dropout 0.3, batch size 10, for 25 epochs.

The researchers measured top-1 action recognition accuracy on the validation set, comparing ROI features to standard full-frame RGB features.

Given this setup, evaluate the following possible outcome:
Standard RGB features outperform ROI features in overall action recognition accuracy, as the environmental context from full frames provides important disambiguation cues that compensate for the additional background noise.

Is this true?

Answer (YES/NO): YES